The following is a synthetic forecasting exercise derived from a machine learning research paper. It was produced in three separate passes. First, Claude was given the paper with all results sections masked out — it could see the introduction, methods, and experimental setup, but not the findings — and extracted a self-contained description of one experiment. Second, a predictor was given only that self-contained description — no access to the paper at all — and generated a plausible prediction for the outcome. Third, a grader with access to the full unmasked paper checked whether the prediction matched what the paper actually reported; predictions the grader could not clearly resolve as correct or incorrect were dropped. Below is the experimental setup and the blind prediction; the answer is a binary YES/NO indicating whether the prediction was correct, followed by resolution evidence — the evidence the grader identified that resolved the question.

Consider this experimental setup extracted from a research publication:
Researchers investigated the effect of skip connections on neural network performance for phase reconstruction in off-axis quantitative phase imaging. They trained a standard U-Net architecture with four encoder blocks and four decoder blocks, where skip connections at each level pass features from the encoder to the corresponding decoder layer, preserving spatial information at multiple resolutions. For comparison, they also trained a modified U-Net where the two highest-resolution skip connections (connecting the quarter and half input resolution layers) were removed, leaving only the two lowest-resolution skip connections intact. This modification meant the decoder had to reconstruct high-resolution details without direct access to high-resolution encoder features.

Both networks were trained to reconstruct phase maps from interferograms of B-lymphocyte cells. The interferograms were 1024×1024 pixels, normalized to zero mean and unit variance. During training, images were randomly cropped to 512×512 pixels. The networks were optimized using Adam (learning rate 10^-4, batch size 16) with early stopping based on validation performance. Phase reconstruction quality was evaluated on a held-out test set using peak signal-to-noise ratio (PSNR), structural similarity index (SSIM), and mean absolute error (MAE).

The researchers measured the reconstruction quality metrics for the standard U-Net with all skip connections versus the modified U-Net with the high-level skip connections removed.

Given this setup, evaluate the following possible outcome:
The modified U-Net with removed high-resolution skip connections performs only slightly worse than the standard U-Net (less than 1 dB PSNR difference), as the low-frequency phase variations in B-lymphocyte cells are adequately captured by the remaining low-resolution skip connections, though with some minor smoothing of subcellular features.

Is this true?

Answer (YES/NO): NO